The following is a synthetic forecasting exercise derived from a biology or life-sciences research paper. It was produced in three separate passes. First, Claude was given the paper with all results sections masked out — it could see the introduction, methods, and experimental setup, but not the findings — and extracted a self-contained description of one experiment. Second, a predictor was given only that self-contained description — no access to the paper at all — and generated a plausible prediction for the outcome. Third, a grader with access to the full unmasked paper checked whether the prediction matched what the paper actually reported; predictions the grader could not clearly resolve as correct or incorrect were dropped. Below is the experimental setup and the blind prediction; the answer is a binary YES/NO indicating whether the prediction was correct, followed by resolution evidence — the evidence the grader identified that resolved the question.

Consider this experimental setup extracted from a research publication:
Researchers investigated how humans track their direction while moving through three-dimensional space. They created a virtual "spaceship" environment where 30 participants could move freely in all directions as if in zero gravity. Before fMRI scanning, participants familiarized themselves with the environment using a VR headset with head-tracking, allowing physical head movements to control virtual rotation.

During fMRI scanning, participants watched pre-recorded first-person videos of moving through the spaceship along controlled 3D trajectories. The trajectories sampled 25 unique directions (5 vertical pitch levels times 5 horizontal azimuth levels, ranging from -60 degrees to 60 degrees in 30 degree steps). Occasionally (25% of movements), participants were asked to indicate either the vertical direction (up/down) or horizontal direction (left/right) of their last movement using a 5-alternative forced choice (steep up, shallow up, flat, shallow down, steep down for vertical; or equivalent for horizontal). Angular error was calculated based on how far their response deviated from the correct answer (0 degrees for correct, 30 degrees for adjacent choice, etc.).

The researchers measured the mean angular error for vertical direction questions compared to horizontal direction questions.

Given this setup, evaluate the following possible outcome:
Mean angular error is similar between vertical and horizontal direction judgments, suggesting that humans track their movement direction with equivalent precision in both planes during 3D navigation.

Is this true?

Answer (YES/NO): NO